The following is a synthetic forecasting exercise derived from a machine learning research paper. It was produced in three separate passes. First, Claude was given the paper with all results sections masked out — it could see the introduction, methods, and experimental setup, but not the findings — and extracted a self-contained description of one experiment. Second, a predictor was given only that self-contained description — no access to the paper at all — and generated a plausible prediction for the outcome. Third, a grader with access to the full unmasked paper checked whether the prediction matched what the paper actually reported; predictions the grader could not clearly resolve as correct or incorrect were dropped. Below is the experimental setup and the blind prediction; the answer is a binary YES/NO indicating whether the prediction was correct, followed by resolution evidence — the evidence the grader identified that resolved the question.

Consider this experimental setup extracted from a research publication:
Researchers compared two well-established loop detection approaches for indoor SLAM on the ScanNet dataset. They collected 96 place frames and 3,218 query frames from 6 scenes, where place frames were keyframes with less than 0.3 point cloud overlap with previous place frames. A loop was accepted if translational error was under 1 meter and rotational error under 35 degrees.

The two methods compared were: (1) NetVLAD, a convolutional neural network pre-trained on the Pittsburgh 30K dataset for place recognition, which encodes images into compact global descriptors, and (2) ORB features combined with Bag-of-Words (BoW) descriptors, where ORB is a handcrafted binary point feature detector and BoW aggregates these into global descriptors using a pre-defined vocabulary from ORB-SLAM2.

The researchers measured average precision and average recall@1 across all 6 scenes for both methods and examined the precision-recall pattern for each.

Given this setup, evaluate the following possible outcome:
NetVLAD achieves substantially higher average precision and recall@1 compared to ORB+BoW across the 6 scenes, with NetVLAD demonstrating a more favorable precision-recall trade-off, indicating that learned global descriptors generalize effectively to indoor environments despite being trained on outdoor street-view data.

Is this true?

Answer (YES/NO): NO